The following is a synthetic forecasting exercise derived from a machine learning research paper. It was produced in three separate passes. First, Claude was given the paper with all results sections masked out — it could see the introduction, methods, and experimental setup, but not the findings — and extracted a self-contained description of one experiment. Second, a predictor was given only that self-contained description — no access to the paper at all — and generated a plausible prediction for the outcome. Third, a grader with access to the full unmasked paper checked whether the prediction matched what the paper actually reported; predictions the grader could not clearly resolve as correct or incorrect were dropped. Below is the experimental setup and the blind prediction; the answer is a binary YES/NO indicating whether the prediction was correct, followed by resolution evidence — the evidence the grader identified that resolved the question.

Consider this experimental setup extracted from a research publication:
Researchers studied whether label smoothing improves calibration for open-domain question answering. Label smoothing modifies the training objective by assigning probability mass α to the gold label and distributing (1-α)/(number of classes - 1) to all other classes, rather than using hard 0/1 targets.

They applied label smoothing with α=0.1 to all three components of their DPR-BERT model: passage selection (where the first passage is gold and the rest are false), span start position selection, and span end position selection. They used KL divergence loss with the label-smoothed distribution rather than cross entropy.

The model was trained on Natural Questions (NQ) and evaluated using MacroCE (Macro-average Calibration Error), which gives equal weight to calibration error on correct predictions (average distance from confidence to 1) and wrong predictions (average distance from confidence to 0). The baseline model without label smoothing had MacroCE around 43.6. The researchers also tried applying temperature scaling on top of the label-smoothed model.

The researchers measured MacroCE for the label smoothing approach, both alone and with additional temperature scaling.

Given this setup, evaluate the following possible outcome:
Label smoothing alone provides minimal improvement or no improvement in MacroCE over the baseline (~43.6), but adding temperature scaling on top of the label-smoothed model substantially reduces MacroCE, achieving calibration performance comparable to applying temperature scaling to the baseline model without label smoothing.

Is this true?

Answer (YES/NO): NO